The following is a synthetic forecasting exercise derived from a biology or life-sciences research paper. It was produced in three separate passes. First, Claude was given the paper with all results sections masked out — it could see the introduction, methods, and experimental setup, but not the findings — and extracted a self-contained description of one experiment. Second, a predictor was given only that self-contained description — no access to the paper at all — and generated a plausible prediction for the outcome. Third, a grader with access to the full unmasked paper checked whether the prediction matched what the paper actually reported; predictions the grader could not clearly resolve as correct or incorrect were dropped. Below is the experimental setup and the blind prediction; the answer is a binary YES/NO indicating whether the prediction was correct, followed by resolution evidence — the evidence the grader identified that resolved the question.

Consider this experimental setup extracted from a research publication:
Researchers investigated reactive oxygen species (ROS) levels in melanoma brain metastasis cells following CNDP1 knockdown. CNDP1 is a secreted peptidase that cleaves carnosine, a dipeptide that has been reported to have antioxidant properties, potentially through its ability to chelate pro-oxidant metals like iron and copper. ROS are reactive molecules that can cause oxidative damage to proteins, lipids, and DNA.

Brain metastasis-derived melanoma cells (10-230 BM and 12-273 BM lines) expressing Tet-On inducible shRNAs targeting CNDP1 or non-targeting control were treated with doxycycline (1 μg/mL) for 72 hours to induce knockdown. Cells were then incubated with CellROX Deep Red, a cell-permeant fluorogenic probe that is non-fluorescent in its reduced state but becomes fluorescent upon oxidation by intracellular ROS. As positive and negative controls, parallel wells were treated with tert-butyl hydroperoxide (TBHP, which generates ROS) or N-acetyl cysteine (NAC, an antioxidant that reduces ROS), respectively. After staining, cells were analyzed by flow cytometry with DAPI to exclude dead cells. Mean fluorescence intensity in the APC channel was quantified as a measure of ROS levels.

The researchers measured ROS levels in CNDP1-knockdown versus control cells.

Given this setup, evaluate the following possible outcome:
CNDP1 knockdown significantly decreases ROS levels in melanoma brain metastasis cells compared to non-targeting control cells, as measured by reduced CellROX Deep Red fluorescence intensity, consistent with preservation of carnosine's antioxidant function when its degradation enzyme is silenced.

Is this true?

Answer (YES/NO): NO